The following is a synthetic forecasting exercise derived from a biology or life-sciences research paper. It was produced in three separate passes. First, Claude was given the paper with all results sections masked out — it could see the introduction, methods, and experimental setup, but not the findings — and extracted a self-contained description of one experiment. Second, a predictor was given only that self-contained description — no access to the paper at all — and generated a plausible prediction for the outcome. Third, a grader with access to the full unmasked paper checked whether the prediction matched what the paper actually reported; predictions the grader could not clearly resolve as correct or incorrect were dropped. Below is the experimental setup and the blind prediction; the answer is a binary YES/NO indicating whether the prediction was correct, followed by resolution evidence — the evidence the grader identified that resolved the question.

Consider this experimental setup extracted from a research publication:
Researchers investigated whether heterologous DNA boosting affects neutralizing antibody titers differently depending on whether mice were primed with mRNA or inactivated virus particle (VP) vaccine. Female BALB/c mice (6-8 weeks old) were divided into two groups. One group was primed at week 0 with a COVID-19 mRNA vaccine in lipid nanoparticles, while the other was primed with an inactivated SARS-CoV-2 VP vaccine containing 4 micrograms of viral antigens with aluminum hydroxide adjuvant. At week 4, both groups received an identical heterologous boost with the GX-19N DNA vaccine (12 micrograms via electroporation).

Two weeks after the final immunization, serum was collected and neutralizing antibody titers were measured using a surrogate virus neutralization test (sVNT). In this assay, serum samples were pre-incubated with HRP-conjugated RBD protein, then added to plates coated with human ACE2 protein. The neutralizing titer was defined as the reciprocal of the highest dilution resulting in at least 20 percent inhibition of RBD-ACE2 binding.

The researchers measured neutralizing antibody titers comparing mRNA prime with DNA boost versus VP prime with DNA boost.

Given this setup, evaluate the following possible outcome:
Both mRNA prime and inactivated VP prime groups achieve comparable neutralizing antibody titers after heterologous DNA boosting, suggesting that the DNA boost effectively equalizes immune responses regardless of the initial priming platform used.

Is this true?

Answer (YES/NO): NO